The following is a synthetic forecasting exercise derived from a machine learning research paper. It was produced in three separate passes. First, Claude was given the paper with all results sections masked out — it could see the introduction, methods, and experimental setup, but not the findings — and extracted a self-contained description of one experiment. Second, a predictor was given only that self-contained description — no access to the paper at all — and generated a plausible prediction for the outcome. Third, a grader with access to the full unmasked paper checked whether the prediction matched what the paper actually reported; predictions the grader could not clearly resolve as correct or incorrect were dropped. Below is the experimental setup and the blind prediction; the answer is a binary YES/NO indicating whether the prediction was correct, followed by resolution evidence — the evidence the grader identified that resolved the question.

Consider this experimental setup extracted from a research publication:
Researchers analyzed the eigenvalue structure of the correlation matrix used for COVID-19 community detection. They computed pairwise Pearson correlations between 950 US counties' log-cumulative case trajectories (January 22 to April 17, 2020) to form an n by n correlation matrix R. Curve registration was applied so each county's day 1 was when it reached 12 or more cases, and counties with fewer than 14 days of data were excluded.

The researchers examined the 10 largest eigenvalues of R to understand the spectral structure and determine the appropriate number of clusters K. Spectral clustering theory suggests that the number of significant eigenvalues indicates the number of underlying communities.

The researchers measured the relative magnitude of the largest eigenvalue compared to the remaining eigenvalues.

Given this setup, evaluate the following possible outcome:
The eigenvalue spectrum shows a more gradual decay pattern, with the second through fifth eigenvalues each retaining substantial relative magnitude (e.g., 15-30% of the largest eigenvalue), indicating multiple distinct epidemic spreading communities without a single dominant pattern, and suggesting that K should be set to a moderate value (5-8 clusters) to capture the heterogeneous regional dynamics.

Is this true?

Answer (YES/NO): NO